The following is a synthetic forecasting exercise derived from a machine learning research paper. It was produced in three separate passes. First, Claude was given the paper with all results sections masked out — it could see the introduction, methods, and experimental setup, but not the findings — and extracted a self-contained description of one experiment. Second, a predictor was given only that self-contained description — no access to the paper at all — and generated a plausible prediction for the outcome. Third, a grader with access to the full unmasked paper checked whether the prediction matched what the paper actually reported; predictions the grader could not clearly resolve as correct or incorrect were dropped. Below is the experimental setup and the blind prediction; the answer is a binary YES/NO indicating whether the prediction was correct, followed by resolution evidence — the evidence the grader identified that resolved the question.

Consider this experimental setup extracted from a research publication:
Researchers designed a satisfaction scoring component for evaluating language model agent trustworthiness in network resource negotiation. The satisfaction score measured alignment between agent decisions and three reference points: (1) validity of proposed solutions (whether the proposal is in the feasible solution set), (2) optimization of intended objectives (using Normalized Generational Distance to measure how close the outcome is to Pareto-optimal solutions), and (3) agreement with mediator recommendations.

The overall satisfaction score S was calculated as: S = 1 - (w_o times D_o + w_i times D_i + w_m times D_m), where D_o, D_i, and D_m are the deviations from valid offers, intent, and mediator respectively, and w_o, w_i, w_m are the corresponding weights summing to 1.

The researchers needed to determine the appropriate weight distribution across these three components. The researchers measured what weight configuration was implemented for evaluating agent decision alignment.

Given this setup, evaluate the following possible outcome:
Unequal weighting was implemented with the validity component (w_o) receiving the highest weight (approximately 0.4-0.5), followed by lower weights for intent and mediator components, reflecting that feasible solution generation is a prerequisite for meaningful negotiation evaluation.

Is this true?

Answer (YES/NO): NO